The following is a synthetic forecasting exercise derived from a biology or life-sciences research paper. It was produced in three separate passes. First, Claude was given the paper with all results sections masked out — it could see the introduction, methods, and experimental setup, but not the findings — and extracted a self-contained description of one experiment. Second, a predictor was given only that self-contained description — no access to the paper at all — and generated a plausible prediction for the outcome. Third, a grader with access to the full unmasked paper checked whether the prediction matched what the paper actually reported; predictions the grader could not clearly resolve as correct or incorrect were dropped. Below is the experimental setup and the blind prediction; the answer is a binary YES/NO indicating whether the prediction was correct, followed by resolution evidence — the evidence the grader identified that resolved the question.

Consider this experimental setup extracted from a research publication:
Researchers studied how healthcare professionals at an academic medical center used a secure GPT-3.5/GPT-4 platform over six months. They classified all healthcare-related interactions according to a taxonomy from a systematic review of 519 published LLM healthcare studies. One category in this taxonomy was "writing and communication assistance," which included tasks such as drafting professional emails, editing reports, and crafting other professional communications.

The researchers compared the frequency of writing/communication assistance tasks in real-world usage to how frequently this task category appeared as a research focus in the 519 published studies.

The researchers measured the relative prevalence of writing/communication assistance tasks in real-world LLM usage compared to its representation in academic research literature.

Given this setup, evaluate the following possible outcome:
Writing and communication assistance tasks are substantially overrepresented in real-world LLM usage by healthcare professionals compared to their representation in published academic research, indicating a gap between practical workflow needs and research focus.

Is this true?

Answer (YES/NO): YES